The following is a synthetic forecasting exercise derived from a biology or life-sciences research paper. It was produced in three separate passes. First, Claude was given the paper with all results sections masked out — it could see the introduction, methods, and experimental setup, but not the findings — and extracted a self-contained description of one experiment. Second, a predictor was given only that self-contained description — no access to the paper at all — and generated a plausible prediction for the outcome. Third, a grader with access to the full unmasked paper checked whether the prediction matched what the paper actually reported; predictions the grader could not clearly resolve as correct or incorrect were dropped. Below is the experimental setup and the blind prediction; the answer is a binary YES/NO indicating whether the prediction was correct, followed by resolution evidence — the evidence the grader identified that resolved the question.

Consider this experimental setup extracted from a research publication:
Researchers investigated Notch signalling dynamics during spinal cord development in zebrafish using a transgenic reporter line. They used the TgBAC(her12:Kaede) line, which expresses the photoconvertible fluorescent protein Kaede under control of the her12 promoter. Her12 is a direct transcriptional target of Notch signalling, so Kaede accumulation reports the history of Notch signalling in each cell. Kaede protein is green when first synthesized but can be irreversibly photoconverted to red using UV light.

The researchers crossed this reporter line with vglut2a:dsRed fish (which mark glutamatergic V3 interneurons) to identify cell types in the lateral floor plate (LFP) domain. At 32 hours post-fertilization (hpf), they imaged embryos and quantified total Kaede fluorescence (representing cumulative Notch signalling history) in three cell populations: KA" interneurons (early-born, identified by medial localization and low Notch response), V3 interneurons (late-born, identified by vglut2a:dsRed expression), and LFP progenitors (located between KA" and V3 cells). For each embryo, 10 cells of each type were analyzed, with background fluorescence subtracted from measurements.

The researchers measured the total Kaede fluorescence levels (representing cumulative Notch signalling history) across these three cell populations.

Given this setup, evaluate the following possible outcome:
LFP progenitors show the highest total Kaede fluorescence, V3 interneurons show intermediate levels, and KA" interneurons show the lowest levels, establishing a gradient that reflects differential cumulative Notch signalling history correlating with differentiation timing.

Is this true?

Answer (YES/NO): YES